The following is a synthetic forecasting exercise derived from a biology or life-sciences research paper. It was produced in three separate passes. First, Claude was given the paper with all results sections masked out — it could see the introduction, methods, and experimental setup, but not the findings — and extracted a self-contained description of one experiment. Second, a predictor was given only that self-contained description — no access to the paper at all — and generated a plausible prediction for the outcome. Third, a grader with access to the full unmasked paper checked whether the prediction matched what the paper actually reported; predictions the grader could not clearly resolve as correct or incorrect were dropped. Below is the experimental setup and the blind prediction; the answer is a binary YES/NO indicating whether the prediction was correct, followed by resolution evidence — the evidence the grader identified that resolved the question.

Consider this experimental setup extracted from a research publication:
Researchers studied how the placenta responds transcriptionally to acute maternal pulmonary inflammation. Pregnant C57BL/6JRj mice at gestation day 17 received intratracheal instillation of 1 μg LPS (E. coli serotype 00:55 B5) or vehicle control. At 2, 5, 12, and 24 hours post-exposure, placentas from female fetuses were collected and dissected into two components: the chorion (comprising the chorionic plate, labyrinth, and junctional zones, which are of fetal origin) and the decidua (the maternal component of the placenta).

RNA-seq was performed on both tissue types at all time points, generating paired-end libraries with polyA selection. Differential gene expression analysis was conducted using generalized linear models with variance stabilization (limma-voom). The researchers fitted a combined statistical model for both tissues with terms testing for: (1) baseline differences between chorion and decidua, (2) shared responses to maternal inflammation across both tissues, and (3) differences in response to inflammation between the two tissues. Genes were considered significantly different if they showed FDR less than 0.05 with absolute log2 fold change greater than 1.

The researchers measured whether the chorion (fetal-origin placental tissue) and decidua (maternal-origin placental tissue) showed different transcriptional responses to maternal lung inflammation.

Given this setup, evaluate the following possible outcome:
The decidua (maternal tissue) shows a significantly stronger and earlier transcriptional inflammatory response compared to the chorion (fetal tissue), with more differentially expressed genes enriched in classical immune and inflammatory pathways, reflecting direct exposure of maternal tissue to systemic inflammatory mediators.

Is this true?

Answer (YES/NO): NO